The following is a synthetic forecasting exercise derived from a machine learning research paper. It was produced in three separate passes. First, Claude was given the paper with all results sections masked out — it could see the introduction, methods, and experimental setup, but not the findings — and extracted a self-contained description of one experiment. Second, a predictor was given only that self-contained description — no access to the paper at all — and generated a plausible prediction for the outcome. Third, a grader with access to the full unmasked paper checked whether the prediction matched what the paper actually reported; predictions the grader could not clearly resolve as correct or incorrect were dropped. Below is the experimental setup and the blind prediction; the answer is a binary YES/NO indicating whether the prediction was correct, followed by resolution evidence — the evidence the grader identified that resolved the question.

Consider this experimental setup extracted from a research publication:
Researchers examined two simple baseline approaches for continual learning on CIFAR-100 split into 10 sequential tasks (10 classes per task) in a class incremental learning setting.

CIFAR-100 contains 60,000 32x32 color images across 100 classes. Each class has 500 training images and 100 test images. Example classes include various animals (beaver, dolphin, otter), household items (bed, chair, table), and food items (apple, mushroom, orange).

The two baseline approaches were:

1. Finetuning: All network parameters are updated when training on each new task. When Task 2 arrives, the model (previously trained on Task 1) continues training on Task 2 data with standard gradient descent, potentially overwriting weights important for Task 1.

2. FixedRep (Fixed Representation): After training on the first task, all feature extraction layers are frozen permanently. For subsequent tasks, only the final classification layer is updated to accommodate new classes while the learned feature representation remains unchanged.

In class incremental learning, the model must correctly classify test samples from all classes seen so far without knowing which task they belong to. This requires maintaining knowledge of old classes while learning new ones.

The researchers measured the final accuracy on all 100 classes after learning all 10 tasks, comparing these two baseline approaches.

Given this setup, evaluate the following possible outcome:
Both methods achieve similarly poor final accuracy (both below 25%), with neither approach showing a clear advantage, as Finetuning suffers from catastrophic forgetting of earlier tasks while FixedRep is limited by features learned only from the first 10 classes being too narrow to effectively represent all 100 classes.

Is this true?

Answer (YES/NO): NO